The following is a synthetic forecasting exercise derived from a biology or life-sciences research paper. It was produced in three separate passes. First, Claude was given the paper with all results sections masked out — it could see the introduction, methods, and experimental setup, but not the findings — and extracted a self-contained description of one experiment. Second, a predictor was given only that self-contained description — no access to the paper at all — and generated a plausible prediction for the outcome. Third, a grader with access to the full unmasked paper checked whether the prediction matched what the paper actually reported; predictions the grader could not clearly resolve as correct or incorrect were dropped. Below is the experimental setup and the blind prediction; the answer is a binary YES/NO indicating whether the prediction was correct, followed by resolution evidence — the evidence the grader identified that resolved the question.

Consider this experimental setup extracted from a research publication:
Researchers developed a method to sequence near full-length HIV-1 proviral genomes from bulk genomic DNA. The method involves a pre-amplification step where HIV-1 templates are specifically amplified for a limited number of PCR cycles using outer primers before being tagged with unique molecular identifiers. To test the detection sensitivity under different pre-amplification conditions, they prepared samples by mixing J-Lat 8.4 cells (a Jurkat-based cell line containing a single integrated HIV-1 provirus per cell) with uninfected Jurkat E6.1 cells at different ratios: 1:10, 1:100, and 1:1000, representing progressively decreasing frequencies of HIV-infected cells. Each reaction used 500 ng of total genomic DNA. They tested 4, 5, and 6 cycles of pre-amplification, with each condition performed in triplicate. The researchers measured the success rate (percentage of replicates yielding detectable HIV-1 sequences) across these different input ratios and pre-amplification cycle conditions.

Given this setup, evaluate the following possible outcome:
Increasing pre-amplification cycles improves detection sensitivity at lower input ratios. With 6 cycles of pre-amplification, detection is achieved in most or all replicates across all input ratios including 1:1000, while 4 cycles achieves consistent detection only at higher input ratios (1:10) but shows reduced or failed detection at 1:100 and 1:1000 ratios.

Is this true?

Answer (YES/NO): YES